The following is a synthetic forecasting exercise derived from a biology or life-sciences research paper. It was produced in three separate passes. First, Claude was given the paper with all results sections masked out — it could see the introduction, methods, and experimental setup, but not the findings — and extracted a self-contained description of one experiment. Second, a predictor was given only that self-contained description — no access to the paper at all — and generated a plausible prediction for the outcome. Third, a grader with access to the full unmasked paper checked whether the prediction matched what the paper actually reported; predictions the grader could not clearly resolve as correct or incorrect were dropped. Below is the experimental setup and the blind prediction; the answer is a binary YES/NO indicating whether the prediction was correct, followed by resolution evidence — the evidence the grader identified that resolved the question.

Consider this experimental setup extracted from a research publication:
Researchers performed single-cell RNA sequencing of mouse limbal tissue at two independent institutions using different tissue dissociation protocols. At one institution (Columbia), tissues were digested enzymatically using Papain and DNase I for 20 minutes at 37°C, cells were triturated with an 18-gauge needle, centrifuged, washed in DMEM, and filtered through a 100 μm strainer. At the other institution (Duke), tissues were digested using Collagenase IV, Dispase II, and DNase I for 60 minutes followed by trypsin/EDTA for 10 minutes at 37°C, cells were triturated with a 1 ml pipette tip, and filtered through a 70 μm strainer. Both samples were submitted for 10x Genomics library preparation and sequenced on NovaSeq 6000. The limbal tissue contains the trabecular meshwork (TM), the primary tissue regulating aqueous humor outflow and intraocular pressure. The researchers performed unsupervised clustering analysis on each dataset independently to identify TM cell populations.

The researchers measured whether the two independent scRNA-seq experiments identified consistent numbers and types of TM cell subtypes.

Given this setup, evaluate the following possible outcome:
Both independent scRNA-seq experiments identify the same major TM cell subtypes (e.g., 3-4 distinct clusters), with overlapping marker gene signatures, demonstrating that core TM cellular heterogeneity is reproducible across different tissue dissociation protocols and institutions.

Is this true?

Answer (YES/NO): YES